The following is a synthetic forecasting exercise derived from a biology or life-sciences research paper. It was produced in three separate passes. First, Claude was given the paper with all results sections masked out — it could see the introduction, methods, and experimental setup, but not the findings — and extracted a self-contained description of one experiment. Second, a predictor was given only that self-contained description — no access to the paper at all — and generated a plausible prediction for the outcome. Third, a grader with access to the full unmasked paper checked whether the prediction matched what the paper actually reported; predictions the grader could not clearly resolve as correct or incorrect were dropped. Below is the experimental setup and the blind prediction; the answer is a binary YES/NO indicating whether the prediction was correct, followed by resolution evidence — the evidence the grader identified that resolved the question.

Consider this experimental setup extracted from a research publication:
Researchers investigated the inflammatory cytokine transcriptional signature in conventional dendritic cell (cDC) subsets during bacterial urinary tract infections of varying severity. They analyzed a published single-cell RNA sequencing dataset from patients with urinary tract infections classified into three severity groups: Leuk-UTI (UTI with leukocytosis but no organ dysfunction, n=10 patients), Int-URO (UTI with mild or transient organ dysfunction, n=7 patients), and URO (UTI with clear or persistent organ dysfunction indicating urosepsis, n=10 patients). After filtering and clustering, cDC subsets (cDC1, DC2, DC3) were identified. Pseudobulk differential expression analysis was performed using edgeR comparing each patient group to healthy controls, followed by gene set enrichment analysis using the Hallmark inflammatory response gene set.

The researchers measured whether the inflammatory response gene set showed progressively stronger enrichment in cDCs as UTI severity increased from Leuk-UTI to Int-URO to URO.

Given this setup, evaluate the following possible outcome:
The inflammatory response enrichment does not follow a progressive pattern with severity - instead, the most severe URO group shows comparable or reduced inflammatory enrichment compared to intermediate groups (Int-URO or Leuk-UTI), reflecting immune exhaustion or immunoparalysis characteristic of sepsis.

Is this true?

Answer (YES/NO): YES